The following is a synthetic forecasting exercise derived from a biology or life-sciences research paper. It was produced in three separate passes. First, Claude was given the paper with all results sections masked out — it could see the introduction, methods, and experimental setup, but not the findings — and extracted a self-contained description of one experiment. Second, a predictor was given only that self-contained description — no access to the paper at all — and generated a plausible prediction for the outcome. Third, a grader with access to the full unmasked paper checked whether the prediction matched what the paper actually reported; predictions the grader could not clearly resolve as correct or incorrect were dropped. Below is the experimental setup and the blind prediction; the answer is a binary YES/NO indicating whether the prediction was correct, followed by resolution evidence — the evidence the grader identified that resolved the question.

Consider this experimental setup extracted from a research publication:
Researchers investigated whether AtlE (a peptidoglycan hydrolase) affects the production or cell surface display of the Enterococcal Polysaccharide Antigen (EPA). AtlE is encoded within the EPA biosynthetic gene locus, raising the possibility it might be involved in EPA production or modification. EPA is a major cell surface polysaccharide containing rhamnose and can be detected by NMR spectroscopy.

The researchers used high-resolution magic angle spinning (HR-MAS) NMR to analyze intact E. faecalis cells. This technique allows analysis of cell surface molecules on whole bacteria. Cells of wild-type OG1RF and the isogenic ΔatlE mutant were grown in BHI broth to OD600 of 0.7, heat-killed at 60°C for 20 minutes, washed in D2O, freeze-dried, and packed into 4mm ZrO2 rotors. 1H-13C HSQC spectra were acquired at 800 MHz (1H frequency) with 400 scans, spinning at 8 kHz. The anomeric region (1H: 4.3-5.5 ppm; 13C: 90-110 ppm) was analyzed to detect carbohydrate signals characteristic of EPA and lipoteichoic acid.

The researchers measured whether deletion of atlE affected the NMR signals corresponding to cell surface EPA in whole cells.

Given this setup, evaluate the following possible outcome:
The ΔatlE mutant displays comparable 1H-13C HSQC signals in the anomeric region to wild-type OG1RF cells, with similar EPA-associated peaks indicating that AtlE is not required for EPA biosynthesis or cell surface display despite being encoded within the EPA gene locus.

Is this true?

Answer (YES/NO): YES